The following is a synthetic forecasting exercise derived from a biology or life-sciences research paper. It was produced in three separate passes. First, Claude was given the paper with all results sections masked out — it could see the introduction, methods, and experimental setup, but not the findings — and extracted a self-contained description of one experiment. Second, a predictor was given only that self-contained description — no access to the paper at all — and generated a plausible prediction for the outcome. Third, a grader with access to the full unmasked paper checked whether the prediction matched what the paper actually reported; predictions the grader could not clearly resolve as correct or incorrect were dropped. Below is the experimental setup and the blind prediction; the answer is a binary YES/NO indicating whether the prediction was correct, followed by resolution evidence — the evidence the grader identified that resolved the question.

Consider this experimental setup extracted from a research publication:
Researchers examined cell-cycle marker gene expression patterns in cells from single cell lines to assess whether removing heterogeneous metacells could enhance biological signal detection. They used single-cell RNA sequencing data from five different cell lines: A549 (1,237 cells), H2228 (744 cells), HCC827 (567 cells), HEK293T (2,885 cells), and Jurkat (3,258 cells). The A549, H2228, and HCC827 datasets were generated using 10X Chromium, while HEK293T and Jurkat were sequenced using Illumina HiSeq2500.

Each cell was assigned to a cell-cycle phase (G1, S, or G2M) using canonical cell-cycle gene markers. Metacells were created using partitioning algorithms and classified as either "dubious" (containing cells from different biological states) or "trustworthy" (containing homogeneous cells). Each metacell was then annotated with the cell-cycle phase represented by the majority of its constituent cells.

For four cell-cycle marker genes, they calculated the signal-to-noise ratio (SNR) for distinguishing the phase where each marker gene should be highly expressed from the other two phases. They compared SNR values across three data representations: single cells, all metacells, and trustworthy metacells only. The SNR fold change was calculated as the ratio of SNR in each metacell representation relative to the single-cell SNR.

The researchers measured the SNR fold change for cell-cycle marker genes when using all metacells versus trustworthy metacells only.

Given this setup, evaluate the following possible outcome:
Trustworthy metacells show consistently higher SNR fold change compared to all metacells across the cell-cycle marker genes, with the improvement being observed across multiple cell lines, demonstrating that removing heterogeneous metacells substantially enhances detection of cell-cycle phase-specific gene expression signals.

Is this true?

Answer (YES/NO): YES